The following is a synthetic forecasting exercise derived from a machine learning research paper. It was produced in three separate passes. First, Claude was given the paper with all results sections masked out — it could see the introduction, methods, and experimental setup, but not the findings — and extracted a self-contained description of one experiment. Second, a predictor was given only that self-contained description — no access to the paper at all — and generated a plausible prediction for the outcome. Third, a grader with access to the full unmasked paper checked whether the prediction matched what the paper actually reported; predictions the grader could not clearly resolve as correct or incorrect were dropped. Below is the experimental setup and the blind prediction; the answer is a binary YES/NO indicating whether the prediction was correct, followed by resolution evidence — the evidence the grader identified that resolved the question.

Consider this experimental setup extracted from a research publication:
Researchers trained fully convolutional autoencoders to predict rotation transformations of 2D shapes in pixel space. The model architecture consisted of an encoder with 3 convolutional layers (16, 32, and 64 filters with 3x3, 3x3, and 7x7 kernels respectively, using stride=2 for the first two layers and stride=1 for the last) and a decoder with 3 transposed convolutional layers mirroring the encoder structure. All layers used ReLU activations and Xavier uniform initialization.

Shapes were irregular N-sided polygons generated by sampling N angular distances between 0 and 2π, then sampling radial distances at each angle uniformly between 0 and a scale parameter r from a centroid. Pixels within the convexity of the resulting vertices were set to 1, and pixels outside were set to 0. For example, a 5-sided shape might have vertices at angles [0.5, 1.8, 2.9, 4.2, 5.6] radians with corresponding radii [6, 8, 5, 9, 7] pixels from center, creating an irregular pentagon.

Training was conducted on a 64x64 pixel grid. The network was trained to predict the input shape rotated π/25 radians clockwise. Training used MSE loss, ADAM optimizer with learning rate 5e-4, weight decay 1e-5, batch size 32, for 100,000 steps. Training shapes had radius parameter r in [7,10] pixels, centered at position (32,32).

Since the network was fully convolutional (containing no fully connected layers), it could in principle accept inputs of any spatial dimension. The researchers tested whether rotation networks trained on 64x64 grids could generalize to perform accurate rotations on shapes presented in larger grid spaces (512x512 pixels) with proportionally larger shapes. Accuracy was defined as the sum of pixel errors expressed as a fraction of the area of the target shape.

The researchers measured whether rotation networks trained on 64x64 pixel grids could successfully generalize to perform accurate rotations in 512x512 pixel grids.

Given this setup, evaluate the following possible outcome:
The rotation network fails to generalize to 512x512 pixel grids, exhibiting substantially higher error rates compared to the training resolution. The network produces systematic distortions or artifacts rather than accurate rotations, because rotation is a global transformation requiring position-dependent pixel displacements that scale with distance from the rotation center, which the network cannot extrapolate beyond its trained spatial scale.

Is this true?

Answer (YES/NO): YES